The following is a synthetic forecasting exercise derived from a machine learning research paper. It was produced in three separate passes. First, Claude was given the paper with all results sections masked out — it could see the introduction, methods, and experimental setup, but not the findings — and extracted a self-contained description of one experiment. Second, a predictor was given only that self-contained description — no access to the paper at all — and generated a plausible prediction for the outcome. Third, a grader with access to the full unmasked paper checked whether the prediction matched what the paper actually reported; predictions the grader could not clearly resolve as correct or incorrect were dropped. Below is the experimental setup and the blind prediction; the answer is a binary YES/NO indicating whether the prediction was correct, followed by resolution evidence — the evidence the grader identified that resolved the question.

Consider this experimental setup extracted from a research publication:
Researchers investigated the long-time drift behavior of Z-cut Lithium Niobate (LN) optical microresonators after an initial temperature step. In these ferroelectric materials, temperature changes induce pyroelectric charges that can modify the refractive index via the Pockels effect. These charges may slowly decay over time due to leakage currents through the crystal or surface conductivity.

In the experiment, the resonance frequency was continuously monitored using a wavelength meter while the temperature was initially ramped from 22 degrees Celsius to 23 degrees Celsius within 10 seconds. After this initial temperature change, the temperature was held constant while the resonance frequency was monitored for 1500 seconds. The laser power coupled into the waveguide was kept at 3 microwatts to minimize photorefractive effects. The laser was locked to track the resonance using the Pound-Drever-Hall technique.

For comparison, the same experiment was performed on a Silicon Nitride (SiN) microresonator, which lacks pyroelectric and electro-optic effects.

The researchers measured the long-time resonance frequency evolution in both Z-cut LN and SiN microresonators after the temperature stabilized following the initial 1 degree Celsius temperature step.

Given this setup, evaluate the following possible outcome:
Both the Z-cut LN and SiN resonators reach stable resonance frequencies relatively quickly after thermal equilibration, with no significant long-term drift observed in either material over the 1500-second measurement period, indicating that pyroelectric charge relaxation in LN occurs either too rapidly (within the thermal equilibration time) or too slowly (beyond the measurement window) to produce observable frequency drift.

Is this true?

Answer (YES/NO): NO